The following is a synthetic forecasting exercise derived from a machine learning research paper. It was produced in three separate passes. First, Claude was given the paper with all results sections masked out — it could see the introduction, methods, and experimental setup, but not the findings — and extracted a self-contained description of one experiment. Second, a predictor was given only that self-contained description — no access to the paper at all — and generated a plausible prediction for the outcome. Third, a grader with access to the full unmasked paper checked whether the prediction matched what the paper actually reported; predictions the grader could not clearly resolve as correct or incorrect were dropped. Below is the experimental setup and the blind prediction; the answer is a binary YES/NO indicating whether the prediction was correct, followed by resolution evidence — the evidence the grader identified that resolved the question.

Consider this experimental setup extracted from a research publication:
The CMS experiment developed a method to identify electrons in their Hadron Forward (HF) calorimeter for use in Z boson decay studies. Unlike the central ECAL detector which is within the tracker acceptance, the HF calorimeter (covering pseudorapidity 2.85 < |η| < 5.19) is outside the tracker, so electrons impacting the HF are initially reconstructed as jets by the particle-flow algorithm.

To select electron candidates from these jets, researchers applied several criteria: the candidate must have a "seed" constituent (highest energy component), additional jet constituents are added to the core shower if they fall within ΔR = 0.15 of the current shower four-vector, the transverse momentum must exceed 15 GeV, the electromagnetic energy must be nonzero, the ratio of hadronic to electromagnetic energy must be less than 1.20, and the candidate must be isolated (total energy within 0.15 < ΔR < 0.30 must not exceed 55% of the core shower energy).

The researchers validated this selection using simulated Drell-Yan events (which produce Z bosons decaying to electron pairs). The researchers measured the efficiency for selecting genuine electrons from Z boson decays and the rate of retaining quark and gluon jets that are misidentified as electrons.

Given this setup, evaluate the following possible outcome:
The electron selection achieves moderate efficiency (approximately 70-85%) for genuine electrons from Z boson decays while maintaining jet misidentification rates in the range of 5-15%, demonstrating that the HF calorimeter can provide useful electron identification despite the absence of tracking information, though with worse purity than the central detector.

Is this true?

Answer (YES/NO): NO